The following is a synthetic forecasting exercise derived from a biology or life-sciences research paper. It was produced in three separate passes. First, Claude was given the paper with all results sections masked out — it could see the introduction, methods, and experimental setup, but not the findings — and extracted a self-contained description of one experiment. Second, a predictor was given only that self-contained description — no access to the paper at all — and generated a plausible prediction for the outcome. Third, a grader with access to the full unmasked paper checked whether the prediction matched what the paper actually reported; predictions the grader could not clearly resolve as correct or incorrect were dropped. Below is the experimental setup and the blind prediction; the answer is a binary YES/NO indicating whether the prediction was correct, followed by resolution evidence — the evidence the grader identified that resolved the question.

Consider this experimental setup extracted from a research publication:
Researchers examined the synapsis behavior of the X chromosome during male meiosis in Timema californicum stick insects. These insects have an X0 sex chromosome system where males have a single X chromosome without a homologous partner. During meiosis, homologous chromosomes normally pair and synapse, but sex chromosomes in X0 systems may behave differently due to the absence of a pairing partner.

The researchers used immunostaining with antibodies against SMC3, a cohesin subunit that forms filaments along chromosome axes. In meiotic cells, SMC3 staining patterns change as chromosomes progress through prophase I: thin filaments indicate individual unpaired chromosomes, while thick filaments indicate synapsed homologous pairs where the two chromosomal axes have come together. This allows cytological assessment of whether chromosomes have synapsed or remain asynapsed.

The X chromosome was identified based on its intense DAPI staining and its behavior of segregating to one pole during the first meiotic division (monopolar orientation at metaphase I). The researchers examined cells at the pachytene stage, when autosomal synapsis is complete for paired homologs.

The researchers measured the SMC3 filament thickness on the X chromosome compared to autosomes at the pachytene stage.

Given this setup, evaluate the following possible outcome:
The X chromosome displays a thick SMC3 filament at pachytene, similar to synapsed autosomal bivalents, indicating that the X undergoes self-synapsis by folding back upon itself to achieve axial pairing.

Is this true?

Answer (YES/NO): NO